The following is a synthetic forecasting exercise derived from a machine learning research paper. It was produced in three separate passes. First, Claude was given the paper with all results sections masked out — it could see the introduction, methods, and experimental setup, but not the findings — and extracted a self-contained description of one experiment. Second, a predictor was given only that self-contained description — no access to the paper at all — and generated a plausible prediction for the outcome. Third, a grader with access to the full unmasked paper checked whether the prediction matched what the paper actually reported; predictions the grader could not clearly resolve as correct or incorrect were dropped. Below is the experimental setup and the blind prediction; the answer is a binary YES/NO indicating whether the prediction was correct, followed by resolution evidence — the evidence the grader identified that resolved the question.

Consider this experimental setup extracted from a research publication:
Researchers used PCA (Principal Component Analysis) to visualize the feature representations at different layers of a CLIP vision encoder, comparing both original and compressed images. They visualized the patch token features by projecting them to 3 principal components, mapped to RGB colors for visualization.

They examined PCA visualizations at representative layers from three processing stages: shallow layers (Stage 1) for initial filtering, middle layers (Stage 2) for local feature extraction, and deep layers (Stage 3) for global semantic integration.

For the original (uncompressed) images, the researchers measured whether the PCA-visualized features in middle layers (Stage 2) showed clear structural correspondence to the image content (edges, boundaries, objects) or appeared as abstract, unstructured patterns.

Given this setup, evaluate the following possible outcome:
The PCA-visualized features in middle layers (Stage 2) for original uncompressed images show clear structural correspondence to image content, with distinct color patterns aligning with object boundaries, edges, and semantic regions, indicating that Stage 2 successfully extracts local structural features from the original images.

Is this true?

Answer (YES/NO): YES